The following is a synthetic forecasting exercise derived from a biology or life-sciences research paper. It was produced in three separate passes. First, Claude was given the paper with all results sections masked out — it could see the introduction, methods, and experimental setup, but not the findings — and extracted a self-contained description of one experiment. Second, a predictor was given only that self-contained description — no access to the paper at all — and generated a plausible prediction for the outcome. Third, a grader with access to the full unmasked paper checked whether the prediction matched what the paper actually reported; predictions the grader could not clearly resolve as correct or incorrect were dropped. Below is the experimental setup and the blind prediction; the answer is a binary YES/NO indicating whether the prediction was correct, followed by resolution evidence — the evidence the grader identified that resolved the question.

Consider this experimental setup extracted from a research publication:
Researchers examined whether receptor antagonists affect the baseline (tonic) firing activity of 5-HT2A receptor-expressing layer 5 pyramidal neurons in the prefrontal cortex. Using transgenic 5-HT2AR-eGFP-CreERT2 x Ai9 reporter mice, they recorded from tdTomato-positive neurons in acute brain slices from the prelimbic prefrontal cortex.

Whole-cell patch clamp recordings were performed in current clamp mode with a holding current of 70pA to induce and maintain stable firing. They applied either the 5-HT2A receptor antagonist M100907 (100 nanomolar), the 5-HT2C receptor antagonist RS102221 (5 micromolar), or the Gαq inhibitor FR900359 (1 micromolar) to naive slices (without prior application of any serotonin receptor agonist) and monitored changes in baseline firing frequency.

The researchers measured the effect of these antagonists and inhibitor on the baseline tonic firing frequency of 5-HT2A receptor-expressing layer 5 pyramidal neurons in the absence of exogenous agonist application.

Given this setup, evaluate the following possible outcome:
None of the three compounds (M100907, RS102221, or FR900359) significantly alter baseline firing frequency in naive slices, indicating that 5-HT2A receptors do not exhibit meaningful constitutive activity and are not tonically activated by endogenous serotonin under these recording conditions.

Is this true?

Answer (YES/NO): NO